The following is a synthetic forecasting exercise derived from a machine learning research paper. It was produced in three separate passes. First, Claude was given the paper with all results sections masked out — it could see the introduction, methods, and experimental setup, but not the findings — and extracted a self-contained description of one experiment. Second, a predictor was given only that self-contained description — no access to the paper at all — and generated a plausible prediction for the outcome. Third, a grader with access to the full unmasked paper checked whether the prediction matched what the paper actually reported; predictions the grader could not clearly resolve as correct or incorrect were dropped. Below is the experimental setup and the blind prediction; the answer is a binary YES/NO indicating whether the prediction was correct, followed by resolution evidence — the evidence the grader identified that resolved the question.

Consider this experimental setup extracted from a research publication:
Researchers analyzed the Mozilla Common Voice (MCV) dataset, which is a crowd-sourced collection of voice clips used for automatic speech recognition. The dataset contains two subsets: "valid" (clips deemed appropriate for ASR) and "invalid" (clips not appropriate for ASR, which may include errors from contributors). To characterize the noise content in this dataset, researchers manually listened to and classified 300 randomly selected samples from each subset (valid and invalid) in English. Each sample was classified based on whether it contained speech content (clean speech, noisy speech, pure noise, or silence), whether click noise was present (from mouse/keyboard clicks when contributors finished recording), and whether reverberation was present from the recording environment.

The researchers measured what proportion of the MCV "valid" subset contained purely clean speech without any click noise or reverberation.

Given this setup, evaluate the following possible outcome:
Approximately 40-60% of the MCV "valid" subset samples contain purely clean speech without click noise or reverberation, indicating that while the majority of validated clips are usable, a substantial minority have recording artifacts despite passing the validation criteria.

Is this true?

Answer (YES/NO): NO